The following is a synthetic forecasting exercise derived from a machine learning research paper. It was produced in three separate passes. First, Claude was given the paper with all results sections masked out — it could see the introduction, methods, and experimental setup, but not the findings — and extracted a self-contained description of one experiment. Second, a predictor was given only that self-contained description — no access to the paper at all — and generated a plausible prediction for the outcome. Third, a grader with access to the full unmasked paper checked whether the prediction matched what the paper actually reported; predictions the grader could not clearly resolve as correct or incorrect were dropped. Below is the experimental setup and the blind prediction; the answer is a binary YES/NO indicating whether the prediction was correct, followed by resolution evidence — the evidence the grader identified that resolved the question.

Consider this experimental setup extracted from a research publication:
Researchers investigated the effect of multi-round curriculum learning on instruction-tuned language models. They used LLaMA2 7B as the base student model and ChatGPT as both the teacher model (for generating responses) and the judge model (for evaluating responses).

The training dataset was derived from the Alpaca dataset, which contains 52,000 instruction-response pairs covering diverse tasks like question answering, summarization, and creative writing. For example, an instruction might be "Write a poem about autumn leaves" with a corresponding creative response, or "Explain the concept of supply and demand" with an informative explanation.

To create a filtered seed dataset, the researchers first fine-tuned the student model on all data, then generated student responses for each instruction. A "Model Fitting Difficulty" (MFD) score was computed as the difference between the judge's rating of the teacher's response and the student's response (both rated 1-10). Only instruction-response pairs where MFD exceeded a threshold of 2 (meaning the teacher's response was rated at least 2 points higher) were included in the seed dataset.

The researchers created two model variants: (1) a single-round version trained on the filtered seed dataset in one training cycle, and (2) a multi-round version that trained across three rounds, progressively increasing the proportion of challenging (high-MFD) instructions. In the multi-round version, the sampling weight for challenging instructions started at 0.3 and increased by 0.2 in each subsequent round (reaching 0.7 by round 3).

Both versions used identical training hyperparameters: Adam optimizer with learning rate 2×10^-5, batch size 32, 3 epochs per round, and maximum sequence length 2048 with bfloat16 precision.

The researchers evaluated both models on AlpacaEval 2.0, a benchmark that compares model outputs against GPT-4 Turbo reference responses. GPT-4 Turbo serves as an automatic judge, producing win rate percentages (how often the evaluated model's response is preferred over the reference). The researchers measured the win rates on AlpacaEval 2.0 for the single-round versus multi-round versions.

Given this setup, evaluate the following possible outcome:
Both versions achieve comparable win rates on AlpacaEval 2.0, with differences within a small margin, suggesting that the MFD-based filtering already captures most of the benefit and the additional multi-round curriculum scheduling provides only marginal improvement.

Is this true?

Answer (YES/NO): YES